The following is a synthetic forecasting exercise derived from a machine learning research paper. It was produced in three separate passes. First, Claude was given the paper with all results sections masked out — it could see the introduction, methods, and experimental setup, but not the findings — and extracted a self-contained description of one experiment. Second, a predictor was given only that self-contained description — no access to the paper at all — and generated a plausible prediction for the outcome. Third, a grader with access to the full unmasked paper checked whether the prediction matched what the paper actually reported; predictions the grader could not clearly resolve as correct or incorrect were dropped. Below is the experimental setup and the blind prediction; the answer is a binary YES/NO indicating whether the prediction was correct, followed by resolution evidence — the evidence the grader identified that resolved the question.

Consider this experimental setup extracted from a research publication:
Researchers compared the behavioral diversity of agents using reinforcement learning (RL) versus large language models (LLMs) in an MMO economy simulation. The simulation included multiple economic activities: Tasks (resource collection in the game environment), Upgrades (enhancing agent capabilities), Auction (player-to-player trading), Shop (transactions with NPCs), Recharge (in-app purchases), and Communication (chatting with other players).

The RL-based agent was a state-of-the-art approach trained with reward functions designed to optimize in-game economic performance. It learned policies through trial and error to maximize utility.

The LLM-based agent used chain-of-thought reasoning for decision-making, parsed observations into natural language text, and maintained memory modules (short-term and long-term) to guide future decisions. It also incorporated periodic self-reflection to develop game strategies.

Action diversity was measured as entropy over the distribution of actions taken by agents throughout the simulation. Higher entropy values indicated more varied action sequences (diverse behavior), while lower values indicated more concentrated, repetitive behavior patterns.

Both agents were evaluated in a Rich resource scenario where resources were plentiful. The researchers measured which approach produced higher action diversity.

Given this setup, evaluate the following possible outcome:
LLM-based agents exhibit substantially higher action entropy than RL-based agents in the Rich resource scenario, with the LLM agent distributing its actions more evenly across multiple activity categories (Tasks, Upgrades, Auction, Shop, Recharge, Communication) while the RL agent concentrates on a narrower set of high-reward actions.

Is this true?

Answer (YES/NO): NO